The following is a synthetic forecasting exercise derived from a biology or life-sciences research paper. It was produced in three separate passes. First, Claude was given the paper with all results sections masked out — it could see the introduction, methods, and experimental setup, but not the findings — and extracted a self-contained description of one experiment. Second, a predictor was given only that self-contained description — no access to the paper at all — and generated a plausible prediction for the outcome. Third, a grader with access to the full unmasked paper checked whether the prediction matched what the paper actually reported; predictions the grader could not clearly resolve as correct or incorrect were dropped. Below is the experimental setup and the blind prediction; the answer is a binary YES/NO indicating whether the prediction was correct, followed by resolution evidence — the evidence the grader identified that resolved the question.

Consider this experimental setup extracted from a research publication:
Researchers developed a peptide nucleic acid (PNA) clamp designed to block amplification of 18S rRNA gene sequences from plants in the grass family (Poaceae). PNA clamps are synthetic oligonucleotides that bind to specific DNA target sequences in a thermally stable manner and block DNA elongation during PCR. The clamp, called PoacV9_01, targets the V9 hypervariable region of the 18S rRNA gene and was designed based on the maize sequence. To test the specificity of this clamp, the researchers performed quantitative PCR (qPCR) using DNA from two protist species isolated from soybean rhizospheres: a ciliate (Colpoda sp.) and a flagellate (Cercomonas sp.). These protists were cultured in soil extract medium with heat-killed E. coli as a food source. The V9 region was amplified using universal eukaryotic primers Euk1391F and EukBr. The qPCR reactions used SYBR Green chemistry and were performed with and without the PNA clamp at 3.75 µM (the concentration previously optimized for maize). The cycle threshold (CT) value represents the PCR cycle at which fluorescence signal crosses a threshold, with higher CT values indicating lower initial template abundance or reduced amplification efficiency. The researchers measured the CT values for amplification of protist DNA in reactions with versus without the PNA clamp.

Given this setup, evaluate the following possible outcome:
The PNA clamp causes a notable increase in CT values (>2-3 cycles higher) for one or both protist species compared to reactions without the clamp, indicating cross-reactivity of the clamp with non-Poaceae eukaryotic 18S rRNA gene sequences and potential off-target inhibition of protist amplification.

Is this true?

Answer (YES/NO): NO